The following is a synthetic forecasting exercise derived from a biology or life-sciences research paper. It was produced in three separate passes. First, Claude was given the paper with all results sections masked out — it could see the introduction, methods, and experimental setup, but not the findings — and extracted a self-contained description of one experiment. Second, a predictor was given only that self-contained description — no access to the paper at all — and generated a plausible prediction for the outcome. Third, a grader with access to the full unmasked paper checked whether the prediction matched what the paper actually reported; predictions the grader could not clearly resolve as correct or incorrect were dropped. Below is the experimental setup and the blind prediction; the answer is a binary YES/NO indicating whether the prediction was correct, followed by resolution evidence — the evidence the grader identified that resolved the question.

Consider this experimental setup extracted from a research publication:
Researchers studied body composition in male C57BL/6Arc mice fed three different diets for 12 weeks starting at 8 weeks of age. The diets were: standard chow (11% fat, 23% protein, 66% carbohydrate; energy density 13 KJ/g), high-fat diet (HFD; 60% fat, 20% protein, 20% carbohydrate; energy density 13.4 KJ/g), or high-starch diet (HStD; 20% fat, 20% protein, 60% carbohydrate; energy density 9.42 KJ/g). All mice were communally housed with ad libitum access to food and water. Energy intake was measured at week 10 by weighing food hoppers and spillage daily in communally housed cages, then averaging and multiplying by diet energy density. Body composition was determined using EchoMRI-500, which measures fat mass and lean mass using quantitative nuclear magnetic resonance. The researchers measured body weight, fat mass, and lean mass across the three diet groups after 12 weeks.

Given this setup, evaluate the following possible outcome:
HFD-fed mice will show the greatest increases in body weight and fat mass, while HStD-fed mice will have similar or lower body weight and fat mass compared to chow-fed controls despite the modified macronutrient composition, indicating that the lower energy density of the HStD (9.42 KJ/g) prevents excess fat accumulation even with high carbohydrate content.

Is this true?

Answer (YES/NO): NO